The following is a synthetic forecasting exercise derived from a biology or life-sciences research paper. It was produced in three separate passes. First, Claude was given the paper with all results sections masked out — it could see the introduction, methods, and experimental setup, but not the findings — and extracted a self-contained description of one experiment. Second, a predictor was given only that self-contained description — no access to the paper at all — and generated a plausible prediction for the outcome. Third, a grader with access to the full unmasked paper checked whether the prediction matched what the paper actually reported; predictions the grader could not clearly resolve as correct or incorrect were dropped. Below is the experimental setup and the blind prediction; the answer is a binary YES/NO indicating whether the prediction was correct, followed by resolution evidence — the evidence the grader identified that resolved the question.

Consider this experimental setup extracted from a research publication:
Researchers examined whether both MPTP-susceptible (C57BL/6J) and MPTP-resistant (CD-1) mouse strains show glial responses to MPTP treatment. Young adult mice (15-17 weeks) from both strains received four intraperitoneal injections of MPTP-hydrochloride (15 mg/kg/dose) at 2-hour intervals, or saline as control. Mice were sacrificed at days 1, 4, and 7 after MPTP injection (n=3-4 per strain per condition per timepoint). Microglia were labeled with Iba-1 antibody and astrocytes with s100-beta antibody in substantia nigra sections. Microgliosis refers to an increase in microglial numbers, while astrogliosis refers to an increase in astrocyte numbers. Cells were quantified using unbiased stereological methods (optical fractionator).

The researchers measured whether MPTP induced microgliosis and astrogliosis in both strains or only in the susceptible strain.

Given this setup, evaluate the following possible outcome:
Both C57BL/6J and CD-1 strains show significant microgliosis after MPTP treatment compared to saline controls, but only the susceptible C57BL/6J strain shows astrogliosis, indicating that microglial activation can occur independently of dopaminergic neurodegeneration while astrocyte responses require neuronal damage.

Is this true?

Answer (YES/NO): NO